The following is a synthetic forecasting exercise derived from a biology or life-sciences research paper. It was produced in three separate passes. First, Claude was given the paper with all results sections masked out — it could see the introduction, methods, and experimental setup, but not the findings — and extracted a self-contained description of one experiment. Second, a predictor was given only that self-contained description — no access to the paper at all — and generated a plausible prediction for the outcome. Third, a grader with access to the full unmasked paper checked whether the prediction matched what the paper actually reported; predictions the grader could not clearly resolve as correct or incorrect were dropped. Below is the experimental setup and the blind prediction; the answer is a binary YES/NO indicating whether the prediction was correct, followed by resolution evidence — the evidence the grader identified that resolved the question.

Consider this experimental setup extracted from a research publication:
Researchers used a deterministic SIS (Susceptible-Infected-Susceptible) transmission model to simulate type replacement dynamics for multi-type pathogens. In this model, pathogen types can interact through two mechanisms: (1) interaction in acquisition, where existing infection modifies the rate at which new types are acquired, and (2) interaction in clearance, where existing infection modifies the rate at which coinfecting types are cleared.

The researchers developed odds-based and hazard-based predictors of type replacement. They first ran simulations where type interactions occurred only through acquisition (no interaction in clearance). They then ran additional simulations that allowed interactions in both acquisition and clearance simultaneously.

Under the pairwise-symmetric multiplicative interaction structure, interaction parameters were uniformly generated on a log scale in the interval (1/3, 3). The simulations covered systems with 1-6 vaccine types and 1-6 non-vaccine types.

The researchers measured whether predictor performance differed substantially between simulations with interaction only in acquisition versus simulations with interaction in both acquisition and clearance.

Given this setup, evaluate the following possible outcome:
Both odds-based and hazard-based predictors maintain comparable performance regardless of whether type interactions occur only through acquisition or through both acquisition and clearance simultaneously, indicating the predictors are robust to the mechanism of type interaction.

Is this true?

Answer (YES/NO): YES